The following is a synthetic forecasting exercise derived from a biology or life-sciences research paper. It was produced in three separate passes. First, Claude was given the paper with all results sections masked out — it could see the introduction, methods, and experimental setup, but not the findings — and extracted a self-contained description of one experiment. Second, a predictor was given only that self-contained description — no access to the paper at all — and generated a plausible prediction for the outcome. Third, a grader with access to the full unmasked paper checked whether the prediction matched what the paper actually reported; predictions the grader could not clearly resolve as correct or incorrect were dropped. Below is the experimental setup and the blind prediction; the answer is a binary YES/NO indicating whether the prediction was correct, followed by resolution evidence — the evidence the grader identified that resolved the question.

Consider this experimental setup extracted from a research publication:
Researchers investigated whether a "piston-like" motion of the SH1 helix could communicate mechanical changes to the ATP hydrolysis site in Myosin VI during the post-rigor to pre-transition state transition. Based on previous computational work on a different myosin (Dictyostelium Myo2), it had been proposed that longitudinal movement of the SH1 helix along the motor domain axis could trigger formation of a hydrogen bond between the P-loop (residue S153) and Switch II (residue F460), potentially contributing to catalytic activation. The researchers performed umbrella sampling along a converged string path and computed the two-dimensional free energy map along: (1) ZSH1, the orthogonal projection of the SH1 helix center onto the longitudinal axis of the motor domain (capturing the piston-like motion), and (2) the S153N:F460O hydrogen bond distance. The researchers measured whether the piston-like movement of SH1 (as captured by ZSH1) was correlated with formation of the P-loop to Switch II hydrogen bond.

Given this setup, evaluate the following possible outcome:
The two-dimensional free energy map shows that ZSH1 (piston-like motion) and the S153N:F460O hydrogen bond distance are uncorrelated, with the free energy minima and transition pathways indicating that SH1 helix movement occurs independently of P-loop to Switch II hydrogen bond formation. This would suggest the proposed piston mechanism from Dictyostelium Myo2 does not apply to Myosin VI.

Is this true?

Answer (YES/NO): NO